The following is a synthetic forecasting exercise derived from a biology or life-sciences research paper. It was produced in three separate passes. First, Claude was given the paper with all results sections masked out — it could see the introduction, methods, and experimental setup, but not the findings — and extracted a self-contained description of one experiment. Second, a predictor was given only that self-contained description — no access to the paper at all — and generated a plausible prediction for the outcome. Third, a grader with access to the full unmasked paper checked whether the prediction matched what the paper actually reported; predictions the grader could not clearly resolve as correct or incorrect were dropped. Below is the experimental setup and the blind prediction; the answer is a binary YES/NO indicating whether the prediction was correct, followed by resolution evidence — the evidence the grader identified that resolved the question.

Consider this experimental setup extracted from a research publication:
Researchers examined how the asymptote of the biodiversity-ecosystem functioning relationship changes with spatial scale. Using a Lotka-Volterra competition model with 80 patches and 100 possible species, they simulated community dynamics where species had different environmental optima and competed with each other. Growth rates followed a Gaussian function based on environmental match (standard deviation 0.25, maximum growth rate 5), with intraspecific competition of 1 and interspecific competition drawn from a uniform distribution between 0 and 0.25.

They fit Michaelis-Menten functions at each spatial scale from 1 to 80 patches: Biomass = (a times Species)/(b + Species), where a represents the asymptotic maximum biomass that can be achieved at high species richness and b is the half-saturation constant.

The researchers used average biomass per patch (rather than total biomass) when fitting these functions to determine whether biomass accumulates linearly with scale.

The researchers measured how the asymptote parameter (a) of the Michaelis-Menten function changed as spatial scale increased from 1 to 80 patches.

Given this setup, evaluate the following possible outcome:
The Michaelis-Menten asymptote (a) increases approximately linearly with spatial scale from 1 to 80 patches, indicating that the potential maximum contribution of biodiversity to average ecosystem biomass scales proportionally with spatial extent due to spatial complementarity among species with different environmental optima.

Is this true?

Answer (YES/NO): NO